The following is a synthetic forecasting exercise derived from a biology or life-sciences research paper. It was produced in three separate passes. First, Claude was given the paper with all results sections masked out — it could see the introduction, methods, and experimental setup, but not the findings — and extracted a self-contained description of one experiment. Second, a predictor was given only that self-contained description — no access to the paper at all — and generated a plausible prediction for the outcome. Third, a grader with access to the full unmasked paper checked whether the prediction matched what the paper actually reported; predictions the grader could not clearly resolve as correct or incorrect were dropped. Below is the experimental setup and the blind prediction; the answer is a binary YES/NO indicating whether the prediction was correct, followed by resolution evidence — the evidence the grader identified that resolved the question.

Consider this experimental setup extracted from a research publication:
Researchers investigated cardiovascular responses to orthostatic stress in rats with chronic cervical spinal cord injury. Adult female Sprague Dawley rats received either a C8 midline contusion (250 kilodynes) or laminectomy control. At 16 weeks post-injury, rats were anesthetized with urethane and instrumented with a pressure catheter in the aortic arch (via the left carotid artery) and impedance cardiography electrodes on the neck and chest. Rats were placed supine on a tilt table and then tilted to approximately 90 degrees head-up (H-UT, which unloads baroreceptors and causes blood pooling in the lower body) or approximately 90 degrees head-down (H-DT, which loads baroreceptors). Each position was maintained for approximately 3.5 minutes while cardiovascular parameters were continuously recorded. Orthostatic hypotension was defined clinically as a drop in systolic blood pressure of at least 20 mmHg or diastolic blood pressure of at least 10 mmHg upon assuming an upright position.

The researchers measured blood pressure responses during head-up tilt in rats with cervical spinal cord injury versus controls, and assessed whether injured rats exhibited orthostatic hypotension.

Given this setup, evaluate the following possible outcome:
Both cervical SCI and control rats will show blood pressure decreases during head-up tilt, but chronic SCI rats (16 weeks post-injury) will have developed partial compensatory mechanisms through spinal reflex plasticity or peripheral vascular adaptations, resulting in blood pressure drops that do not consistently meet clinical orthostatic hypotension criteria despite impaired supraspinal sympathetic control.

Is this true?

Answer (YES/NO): NO